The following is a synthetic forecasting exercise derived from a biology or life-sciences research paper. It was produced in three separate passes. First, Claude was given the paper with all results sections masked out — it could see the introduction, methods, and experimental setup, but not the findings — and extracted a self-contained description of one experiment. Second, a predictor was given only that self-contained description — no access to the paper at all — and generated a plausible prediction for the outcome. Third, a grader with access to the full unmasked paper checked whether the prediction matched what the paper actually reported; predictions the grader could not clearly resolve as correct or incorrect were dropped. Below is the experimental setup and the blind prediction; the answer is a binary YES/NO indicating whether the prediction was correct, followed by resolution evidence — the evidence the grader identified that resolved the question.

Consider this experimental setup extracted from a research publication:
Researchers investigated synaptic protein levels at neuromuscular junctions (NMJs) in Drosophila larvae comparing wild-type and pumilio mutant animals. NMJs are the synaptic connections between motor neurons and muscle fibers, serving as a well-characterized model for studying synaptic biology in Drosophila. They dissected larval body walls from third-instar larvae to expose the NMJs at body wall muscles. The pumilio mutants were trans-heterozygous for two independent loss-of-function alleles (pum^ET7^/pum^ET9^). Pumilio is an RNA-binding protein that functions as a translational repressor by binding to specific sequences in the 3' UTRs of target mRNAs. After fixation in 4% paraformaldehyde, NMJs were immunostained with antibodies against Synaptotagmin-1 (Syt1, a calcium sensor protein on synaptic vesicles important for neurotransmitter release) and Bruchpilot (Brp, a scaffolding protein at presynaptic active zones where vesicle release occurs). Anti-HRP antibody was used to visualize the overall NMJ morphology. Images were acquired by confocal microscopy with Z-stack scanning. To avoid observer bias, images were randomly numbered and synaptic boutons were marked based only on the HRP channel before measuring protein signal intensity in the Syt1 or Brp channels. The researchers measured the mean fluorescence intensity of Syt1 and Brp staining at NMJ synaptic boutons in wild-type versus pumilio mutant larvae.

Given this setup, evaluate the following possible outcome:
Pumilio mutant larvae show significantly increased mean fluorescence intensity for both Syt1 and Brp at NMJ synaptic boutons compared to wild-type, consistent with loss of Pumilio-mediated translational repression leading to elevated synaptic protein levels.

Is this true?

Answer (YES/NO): YES